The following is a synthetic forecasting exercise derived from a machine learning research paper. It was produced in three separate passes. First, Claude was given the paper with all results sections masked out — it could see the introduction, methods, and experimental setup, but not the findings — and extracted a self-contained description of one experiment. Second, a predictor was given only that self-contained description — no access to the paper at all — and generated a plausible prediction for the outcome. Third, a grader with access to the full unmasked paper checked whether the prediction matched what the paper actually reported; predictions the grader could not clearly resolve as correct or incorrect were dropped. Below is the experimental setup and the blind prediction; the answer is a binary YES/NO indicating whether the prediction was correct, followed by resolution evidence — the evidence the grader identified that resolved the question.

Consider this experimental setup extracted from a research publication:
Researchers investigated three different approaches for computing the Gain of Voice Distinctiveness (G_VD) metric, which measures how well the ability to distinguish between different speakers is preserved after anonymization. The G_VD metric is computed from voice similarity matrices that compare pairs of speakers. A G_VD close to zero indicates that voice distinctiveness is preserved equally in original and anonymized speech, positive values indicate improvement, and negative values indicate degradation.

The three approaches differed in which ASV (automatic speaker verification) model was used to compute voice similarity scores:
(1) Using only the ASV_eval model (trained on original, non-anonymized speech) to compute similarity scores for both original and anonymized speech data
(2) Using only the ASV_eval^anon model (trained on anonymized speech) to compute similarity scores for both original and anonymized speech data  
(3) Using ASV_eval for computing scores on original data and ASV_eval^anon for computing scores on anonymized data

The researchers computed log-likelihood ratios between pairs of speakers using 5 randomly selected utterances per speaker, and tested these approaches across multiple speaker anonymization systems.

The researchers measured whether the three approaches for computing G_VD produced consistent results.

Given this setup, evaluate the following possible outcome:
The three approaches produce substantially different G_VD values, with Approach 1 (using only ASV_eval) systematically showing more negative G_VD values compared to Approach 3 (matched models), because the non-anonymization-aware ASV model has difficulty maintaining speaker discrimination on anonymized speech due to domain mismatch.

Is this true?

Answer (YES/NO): YES